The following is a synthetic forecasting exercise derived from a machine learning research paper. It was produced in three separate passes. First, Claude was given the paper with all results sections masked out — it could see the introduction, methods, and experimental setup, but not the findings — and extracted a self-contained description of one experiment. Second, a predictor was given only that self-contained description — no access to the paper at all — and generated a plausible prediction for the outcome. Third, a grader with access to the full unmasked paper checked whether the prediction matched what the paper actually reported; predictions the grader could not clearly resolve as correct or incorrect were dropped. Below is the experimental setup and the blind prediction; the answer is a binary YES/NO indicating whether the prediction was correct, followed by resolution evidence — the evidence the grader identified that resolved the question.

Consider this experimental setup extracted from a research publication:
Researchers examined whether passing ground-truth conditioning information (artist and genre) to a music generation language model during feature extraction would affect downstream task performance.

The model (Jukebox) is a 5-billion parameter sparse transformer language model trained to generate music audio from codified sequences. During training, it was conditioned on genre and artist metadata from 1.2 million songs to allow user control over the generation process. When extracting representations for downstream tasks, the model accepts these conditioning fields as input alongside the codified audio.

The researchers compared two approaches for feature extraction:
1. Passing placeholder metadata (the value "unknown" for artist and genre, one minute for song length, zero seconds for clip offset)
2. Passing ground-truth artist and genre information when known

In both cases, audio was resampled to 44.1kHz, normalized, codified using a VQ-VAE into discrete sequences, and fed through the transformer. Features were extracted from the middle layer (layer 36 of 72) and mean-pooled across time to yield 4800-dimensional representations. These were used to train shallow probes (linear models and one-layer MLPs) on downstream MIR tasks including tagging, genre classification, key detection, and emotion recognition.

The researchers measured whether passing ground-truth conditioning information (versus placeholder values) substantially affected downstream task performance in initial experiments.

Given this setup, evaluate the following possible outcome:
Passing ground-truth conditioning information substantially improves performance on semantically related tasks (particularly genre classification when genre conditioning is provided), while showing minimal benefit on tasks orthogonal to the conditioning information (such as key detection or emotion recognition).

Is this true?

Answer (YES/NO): NO